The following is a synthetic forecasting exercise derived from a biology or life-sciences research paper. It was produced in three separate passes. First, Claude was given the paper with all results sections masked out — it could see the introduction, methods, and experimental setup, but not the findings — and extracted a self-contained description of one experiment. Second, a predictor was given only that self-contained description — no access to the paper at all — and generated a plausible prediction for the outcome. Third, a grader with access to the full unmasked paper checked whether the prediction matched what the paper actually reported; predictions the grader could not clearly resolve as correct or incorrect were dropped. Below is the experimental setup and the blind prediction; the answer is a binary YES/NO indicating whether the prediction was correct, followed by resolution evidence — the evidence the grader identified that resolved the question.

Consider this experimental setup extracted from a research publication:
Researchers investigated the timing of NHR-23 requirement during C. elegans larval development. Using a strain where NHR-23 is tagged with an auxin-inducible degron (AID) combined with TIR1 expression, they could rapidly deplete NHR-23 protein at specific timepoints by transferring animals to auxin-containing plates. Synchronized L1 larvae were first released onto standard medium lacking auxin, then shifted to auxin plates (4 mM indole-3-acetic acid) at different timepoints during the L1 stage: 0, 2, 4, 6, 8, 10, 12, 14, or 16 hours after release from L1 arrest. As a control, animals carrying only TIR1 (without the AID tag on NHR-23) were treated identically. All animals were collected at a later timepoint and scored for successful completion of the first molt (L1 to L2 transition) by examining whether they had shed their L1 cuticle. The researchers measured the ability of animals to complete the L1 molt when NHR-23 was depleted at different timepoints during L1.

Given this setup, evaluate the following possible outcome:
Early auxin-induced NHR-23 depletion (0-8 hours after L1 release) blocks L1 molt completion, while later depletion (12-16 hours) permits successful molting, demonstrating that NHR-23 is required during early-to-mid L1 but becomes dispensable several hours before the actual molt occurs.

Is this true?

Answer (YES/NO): NO